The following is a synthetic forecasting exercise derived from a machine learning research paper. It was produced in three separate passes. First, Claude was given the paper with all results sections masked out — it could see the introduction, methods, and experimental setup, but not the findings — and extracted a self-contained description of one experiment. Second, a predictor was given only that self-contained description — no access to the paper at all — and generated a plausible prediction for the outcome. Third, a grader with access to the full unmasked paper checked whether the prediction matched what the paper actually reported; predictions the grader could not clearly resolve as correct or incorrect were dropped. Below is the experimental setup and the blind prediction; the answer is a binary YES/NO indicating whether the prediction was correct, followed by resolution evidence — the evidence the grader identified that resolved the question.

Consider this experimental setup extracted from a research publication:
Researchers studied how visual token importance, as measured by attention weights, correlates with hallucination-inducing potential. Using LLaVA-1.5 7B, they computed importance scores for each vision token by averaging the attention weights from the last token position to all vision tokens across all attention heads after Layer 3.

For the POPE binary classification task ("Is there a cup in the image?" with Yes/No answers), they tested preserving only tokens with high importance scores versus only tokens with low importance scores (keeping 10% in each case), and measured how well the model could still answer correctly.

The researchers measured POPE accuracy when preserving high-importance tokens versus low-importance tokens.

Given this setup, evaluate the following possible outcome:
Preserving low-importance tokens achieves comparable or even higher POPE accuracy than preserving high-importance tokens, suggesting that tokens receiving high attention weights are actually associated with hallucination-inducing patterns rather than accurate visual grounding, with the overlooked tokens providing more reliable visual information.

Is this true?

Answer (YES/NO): NO